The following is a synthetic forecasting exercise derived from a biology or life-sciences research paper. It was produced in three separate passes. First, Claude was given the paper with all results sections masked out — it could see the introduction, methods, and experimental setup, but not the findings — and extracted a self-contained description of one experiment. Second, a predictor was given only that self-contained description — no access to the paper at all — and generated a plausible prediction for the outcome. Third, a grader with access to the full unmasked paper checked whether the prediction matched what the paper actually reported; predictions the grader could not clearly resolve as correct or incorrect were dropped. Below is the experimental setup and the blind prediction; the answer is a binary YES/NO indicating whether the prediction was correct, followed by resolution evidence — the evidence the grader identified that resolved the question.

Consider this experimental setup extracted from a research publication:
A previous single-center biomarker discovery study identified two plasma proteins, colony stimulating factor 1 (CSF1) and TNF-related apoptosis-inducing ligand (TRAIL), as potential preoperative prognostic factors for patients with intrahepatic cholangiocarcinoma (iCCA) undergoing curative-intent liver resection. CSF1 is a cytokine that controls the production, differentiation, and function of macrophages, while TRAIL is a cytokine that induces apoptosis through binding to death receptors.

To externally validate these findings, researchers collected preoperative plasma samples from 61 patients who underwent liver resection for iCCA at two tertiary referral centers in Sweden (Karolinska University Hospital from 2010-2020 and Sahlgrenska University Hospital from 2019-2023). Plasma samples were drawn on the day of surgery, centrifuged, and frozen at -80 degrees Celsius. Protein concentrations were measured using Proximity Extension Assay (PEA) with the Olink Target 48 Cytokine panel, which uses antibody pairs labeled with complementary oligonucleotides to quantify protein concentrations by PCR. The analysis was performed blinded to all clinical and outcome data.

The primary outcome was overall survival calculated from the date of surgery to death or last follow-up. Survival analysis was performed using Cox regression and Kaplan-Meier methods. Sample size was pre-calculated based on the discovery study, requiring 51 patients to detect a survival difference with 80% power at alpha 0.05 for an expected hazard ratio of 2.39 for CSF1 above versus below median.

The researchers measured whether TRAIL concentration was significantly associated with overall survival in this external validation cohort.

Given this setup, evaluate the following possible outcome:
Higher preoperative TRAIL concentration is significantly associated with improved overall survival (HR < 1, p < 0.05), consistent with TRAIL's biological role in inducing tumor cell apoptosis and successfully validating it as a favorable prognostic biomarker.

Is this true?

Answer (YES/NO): NO